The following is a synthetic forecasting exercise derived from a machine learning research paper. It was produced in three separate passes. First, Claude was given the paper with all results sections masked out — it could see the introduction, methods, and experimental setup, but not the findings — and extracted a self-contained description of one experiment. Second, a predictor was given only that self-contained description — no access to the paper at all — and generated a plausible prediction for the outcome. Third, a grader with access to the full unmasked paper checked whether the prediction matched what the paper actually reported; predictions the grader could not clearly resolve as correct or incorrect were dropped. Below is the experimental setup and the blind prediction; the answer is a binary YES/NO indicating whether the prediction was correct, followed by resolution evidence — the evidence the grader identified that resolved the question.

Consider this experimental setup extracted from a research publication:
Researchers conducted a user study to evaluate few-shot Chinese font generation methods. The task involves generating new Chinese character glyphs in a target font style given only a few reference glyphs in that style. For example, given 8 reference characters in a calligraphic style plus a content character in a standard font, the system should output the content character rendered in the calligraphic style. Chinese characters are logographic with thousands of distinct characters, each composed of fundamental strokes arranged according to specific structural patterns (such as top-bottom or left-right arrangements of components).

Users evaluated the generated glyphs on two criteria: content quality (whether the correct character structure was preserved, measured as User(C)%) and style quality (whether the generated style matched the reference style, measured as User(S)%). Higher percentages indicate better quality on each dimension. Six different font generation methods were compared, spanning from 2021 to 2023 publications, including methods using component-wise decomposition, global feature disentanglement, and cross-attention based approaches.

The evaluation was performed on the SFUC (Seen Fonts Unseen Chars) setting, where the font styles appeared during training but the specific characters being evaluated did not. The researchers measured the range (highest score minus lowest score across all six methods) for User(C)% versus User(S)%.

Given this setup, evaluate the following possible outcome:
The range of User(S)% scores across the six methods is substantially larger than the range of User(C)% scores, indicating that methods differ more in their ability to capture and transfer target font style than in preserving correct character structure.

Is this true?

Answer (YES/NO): YES